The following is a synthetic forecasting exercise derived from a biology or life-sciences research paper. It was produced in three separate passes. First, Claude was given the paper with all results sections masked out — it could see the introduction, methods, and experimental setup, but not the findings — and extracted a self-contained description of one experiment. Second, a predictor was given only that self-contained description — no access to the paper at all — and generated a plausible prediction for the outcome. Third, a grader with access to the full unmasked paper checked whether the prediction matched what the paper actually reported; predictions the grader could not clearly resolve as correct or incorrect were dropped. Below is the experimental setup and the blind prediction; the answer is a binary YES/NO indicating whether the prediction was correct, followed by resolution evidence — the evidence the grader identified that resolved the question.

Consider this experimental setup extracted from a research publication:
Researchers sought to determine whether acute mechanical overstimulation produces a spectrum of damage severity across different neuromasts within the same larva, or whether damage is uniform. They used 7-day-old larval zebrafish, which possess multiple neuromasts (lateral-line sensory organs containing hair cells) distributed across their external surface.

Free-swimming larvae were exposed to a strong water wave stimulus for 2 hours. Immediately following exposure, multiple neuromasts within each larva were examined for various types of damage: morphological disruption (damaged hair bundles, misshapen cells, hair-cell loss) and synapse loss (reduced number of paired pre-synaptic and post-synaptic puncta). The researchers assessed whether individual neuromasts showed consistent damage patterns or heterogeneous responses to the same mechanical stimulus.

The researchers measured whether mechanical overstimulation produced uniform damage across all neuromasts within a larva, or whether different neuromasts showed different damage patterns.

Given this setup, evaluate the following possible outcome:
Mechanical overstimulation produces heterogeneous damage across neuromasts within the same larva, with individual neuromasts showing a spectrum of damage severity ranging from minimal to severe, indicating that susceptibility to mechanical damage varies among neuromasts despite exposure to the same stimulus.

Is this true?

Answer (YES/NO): YES